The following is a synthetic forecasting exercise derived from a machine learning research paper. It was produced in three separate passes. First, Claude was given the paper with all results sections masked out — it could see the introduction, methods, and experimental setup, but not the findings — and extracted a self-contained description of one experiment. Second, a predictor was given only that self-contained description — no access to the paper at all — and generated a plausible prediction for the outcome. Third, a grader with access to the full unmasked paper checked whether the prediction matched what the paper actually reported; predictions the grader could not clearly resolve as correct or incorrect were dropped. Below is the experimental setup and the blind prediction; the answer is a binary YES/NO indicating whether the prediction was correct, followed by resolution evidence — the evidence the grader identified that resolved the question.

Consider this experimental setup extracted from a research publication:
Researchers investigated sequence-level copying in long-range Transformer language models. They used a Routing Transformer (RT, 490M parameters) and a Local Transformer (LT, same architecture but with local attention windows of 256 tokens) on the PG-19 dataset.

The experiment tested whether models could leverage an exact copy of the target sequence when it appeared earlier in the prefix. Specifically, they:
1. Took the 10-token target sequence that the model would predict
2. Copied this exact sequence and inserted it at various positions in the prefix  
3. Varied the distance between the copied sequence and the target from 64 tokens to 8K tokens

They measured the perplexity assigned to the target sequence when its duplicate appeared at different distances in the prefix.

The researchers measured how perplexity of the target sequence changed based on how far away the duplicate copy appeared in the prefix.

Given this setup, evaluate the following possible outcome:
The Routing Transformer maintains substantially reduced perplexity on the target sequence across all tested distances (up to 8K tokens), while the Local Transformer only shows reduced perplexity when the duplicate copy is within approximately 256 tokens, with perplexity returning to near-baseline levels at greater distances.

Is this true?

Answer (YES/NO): NO